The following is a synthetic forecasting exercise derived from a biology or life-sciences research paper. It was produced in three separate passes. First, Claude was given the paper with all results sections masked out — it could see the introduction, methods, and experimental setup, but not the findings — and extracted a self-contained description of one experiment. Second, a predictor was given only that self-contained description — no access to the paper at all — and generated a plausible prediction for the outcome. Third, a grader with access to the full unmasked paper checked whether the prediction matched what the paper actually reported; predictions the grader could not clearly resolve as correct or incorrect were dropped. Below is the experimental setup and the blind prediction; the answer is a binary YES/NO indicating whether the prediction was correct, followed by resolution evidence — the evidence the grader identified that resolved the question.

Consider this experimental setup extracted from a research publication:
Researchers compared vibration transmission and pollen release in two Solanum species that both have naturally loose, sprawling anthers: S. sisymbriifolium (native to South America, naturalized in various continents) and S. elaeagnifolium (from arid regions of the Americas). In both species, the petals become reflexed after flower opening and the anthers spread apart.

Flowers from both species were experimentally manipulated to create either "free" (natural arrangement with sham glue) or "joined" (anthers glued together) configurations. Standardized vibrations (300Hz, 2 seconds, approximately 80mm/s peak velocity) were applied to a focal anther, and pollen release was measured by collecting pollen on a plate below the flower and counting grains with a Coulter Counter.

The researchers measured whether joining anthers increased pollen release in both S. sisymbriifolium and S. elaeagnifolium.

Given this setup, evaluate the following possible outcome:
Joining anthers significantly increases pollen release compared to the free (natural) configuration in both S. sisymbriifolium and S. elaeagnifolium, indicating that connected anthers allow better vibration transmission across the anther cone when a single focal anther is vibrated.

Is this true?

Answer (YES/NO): YES